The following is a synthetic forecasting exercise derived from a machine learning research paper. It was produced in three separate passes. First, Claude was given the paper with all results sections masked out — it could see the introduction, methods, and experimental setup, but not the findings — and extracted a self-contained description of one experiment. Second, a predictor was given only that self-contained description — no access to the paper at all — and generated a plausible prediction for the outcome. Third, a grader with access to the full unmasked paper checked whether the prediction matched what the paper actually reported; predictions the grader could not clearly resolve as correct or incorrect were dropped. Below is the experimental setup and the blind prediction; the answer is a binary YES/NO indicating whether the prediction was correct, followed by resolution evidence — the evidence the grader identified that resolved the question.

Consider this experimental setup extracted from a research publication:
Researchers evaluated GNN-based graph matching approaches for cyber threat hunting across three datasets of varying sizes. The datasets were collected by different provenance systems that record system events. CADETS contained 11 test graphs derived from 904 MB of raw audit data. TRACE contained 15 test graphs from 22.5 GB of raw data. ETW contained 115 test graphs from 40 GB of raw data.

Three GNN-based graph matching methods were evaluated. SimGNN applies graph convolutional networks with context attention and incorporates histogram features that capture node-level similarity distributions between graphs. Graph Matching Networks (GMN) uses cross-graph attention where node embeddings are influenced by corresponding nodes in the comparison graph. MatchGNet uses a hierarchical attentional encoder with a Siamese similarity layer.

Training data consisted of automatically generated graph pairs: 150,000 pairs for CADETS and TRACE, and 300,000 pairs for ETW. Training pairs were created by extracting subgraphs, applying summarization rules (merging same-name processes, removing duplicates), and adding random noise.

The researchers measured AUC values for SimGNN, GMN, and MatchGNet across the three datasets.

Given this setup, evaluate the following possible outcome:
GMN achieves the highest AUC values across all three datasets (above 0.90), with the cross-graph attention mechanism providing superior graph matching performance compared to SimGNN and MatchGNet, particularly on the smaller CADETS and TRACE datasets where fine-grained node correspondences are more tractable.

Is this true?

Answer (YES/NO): NO